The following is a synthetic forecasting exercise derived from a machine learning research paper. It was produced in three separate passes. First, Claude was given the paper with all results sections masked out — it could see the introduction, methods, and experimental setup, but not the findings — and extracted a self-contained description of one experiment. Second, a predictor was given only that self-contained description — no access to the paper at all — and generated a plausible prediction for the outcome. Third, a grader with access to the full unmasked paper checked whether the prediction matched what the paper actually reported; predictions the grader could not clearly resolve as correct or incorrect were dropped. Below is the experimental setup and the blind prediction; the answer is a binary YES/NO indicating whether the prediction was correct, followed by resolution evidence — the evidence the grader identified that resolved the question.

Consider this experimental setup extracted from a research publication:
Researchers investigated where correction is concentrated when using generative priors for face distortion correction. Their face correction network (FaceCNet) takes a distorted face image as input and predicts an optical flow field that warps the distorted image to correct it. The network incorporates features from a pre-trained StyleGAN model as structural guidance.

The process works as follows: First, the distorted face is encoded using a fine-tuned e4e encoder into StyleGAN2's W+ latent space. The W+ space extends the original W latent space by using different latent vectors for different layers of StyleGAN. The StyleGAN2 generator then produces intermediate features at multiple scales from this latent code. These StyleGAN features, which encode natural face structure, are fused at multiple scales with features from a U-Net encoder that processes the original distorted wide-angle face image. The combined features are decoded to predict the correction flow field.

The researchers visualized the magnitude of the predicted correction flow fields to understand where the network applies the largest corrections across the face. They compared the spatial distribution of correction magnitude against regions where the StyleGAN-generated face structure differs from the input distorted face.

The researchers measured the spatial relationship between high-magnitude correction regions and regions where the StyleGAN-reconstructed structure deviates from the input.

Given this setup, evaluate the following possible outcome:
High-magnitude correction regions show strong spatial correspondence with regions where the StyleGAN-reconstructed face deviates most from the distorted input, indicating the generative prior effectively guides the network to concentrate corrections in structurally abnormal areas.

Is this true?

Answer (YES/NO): YES